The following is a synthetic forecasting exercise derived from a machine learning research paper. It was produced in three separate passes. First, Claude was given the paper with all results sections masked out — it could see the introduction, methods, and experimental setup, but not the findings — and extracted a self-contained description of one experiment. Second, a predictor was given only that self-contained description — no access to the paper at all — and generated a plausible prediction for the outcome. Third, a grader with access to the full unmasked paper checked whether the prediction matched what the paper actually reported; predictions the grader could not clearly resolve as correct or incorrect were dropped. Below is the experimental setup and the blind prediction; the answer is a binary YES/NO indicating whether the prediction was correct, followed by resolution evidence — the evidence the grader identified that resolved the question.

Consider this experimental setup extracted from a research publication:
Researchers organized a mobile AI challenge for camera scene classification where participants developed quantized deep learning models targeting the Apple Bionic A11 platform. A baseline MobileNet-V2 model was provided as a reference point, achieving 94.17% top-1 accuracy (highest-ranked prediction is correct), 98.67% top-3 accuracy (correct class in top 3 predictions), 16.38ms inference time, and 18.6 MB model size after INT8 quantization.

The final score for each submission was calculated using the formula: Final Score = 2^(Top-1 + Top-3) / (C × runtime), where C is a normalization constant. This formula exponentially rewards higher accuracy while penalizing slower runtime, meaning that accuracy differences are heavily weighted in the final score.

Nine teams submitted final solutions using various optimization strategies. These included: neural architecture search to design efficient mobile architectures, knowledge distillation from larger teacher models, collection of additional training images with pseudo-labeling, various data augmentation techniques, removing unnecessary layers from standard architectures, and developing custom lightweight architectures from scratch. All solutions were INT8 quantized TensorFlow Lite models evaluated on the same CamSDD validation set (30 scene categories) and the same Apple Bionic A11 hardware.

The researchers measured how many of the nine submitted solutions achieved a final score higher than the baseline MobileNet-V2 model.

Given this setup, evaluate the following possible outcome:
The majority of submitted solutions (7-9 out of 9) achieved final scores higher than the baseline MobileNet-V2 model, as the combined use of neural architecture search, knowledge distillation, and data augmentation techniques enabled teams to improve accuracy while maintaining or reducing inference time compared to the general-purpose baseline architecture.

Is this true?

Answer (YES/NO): NO